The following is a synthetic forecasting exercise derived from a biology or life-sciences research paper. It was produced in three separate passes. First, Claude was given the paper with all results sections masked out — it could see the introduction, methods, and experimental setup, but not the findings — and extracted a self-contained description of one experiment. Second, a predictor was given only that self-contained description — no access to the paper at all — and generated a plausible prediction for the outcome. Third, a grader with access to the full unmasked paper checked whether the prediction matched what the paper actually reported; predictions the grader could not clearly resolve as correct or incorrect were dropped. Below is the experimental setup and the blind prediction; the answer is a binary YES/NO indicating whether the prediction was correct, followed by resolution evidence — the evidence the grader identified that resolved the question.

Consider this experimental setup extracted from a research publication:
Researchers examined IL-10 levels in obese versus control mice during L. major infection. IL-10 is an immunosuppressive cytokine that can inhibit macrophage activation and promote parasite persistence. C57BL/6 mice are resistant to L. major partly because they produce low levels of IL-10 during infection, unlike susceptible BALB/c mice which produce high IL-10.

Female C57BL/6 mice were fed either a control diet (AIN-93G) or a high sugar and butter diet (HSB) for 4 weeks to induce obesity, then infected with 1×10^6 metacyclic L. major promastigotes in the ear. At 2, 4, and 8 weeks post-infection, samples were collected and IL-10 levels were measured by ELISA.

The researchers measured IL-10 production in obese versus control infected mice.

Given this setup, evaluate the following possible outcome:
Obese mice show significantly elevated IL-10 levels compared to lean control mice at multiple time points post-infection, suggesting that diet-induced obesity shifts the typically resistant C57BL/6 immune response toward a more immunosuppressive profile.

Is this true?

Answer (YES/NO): NO